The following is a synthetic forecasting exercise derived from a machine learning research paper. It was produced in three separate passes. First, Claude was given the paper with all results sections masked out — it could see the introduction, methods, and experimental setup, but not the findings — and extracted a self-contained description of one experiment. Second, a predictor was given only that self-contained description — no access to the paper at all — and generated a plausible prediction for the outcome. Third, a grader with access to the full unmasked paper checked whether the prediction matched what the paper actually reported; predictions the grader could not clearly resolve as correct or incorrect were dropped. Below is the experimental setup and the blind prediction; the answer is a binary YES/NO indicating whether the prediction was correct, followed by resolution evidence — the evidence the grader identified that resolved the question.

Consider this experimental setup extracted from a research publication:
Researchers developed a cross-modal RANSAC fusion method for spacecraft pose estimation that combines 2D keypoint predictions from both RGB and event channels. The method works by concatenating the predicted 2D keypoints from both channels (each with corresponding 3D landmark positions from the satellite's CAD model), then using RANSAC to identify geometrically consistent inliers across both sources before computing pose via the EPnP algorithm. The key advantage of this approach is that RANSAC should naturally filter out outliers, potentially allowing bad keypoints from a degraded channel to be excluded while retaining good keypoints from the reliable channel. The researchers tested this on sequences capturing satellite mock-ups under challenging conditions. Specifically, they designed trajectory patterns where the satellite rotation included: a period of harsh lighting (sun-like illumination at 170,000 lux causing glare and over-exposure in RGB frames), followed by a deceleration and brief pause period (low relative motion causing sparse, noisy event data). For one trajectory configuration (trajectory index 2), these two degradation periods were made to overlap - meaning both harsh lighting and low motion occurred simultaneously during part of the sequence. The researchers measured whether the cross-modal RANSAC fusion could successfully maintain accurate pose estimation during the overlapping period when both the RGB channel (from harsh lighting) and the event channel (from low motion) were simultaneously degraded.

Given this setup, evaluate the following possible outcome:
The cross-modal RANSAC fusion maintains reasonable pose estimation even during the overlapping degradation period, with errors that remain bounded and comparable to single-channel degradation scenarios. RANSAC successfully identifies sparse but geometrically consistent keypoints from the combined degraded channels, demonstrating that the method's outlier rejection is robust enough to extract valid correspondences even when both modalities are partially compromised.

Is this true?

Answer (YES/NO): NO